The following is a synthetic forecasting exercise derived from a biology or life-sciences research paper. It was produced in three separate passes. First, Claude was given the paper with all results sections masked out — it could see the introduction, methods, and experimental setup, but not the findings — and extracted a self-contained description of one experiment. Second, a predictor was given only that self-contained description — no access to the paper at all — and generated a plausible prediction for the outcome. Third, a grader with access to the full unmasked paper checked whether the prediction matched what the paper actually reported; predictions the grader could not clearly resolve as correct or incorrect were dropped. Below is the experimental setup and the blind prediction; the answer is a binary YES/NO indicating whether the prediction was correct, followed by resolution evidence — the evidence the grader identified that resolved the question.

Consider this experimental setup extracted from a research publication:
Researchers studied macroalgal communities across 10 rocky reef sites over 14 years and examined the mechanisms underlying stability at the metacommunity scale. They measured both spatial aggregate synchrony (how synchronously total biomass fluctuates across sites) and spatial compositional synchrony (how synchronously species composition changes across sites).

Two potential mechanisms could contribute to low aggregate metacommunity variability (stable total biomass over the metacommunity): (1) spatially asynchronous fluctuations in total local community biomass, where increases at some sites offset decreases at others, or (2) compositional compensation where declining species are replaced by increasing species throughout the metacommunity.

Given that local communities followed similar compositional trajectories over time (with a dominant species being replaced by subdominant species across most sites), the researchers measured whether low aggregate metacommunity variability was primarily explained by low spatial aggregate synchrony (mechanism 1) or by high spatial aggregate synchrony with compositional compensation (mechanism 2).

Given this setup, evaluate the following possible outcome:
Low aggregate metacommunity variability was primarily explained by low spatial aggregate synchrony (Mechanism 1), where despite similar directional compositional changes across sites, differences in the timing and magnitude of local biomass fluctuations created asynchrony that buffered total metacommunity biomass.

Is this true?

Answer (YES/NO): YES